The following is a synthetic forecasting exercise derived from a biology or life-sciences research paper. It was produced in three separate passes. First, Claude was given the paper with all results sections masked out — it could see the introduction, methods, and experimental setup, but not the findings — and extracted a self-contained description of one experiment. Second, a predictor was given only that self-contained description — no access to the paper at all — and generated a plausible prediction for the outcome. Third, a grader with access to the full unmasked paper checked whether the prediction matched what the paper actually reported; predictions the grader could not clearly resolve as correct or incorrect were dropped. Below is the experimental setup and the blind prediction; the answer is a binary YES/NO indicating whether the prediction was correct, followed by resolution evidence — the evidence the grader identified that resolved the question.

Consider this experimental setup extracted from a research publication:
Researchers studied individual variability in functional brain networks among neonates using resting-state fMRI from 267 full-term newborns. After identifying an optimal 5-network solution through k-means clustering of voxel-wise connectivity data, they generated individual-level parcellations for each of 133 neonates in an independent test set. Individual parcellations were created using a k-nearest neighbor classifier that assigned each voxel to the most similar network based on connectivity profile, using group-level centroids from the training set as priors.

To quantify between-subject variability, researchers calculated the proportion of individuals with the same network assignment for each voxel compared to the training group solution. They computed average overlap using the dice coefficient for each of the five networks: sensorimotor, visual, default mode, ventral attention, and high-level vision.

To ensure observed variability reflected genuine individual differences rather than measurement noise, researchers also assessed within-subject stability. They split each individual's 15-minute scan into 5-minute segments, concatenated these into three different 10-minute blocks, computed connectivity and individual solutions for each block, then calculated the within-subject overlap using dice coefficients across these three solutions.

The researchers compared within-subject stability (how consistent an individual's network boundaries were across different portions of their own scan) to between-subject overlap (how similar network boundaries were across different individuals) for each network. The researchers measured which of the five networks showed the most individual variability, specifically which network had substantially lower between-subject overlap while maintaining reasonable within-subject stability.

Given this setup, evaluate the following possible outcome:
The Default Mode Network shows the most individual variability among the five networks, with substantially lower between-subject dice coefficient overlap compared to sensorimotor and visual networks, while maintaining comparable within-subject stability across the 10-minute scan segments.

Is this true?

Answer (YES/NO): NO